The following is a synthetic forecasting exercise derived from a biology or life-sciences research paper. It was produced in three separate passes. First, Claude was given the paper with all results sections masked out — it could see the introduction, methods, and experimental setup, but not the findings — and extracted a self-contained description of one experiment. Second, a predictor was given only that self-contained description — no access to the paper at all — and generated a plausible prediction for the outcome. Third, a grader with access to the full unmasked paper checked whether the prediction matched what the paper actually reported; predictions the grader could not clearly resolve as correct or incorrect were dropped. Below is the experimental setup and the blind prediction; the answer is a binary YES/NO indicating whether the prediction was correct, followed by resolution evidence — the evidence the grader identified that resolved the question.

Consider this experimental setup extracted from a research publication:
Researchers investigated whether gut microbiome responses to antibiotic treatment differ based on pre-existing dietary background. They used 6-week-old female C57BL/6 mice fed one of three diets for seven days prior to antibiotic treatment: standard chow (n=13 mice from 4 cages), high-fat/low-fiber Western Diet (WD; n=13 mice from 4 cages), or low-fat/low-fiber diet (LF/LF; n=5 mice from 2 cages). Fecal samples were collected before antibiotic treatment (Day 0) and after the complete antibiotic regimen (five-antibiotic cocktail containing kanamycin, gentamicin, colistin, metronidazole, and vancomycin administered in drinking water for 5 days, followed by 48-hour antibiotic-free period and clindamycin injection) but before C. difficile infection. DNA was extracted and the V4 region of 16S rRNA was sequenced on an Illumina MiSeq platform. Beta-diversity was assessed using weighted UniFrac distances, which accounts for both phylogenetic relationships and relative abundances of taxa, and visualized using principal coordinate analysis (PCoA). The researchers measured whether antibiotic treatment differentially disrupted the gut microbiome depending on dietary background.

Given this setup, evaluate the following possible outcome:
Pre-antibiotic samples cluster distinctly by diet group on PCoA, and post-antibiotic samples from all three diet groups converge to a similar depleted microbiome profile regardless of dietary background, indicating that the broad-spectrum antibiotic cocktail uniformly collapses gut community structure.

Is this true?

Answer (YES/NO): NO